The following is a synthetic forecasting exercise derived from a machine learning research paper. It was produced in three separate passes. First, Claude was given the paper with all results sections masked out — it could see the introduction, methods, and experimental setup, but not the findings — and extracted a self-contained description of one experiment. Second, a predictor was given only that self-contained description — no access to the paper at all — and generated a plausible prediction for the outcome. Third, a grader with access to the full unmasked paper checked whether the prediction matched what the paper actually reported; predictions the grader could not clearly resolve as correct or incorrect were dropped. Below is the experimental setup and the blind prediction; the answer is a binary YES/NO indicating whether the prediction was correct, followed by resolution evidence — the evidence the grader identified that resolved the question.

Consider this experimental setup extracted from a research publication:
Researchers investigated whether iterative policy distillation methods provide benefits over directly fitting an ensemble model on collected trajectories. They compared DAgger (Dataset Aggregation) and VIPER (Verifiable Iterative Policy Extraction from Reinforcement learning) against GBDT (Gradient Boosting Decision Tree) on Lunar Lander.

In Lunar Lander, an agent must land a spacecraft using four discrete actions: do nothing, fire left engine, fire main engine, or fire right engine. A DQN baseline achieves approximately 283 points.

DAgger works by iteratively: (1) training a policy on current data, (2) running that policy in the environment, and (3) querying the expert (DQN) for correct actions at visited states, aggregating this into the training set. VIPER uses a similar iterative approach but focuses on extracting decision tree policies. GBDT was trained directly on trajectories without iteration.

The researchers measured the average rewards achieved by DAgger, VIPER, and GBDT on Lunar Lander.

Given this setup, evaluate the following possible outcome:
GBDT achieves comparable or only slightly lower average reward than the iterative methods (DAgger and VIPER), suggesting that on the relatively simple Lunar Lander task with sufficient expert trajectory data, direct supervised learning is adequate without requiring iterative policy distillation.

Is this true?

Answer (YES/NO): NO